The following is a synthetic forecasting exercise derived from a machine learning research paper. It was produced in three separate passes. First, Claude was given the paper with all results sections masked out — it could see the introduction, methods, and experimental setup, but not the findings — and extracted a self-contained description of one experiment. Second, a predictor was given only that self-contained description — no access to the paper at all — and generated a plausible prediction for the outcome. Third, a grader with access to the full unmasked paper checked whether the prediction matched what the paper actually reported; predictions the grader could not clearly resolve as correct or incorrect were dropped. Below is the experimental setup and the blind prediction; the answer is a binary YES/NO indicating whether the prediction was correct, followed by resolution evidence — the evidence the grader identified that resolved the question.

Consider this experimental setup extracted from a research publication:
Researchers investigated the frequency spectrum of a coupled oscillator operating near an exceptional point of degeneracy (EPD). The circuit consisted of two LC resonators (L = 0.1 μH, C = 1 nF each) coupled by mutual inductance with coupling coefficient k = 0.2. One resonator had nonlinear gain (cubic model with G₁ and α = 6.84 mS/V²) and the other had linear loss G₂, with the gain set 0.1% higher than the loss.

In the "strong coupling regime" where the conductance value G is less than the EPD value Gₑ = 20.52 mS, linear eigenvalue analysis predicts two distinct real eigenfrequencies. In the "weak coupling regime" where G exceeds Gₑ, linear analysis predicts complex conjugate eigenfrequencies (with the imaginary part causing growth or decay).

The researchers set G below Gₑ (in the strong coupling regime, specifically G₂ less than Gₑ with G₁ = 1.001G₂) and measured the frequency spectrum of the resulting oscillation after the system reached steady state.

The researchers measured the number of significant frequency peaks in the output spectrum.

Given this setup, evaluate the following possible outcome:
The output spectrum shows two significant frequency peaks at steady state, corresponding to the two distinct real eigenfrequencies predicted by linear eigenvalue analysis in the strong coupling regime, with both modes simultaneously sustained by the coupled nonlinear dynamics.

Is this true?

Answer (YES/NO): NO